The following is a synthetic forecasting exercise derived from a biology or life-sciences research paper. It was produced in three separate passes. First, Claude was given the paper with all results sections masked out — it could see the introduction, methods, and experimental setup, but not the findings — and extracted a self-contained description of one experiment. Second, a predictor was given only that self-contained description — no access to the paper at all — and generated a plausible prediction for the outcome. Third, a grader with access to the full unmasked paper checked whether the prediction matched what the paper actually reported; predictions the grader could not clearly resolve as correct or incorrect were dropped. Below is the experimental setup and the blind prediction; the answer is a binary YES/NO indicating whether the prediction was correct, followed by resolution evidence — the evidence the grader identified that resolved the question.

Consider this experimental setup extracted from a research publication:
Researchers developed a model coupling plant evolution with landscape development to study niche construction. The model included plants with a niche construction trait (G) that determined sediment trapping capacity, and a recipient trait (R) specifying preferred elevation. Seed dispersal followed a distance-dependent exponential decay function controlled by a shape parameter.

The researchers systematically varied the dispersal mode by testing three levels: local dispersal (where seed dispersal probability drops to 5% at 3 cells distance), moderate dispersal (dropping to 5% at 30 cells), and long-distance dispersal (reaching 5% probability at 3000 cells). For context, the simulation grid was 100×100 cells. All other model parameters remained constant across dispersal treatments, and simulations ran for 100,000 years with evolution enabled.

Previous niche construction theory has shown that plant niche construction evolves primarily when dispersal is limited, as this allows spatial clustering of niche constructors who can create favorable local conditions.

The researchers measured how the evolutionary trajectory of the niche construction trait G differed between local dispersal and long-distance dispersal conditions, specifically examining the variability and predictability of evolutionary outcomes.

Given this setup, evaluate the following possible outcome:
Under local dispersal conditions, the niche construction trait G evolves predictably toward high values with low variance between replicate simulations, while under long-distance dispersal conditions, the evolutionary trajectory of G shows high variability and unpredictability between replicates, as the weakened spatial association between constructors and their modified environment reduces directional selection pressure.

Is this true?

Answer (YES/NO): YES